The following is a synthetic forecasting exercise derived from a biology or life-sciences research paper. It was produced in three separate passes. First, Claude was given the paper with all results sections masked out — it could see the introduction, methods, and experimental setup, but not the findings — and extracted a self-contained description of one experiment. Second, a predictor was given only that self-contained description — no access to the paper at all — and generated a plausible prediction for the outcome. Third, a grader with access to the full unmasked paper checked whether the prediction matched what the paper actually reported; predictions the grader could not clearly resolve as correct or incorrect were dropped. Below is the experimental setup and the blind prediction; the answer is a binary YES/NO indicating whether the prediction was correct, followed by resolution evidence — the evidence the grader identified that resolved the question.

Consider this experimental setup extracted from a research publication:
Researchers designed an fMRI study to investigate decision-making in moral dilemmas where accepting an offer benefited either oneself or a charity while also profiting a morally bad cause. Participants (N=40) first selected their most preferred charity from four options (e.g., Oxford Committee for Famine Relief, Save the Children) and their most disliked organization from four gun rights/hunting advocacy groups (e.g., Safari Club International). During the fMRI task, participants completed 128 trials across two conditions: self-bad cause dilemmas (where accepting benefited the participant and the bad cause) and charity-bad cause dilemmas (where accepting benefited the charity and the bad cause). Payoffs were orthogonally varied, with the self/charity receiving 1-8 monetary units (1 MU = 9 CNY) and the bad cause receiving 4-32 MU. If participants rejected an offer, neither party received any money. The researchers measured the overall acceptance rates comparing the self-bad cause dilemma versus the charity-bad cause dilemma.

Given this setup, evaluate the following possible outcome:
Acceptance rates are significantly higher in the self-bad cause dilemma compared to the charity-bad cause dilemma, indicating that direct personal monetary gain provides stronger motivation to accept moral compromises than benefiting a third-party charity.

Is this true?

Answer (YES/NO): YES